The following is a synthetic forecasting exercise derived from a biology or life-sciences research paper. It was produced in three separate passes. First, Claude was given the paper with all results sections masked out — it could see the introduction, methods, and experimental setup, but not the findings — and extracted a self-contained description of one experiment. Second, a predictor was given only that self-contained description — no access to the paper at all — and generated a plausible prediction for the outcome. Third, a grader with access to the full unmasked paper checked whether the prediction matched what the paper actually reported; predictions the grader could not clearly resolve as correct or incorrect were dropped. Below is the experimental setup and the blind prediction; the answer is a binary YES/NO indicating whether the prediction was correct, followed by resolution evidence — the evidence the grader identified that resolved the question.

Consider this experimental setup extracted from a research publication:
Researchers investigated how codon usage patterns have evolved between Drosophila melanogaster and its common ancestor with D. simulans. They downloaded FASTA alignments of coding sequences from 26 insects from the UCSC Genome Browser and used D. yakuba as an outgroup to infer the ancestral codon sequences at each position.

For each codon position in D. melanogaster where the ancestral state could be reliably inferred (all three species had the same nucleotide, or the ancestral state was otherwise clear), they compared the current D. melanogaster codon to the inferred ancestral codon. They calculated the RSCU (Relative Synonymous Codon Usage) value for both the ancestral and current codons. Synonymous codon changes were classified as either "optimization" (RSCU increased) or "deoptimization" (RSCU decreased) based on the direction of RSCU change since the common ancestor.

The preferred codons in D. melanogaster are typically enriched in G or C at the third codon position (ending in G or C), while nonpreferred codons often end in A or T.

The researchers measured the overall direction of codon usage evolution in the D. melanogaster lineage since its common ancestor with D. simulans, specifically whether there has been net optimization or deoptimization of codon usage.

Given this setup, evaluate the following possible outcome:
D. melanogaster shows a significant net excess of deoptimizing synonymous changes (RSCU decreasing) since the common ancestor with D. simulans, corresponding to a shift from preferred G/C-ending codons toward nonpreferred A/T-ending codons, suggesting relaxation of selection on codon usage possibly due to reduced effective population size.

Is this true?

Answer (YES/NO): YES